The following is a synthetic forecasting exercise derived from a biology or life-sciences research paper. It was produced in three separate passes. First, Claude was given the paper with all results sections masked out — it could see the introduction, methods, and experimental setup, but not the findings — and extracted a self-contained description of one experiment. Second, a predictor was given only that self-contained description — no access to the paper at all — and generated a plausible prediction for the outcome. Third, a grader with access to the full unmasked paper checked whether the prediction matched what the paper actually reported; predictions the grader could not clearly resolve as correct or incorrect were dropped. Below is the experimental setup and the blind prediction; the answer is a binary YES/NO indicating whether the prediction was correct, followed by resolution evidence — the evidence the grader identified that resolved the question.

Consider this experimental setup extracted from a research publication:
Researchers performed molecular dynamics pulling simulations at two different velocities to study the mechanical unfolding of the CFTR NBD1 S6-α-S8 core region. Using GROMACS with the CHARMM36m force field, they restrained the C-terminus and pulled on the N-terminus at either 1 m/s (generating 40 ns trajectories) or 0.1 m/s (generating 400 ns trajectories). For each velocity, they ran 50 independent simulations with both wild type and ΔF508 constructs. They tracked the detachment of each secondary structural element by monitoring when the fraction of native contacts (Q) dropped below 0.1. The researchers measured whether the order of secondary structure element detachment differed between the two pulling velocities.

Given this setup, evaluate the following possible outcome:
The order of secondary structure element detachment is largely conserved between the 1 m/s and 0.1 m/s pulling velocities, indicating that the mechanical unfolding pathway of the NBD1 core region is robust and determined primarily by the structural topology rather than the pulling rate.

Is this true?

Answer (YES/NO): YES